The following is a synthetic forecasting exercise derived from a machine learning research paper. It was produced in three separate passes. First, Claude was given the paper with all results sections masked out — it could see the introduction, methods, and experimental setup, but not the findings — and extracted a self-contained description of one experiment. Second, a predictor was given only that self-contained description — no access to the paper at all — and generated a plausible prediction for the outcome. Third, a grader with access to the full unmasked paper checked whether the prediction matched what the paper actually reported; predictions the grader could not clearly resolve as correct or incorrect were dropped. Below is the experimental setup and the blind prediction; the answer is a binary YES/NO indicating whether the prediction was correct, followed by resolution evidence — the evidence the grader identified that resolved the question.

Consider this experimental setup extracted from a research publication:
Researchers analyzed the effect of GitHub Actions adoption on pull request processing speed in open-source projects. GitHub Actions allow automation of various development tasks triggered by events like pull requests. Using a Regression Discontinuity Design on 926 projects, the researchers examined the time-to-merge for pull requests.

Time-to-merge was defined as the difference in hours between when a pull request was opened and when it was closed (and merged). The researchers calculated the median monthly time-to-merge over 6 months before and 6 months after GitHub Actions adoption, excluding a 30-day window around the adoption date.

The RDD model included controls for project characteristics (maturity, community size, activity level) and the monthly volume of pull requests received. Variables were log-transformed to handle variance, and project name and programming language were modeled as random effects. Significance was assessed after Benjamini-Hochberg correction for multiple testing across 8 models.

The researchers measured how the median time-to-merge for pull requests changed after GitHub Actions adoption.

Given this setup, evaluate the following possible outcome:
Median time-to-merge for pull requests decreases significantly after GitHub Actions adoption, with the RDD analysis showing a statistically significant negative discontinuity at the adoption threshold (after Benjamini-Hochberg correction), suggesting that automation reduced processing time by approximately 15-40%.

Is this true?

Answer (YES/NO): NO